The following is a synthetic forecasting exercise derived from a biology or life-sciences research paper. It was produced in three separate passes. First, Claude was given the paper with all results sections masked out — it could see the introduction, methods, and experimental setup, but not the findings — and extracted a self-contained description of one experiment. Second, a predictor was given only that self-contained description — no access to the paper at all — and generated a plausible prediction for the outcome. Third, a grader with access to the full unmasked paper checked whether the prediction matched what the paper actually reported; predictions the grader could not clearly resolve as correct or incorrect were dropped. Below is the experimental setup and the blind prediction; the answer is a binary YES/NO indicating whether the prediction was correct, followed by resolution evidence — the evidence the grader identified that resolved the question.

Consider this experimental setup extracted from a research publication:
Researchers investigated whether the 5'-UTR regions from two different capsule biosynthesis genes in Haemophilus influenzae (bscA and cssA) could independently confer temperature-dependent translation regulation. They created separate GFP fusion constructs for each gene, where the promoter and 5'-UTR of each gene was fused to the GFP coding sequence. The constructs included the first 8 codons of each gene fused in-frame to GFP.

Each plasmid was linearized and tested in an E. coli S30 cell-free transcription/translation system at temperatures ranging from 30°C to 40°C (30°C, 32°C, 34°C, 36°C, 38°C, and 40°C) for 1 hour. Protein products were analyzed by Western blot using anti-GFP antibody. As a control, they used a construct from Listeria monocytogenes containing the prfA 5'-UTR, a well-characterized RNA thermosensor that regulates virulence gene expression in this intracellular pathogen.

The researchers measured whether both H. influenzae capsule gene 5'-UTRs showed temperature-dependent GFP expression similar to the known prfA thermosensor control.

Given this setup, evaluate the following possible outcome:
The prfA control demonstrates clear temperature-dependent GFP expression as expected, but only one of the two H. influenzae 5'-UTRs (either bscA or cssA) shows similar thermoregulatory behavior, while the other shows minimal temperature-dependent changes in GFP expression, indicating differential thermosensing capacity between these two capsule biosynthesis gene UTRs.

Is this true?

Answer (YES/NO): NO